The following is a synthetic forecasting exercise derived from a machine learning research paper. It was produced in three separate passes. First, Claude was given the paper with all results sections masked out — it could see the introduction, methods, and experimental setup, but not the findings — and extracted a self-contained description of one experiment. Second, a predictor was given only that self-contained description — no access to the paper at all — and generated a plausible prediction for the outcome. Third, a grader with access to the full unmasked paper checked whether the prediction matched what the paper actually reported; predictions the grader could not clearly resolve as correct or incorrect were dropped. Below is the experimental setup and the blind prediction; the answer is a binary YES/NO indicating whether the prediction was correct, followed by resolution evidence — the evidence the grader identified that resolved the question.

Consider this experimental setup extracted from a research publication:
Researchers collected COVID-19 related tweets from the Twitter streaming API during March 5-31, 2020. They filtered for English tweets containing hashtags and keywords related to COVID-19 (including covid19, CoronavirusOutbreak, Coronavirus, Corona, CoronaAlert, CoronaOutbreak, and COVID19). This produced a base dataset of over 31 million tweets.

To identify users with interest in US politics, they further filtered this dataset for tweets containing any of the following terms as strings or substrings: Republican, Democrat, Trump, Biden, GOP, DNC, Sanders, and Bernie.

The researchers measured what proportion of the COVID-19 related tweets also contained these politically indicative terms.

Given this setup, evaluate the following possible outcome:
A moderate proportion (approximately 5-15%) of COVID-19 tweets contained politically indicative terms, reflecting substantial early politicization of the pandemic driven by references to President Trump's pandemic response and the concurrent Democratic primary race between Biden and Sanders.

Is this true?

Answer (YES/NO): YES